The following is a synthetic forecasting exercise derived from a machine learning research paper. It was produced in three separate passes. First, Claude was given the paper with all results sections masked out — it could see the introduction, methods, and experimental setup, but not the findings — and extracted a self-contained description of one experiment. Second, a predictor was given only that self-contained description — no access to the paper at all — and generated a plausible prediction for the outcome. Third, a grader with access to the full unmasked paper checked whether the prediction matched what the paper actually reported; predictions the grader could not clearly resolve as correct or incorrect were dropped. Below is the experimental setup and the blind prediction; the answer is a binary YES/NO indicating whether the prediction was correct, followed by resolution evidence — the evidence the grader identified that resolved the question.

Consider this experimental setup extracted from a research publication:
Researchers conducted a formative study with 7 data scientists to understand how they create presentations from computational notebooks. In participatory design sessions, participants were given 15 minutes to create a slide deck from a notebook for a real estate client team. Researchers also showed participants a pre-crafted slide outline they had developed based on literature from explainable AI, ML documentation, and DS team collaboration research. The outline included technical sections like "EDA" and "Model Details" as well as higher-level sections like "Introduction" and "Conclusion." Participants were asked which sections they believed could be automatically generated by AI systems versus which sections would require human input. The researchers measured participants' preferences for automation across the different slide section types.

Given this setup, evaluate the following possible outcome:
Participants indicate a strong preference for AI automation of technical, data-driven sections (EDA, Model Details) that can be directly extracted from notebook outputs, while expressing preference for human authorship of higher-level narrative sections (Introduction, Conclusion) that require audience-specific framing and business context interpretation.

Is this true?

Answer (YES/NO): YES